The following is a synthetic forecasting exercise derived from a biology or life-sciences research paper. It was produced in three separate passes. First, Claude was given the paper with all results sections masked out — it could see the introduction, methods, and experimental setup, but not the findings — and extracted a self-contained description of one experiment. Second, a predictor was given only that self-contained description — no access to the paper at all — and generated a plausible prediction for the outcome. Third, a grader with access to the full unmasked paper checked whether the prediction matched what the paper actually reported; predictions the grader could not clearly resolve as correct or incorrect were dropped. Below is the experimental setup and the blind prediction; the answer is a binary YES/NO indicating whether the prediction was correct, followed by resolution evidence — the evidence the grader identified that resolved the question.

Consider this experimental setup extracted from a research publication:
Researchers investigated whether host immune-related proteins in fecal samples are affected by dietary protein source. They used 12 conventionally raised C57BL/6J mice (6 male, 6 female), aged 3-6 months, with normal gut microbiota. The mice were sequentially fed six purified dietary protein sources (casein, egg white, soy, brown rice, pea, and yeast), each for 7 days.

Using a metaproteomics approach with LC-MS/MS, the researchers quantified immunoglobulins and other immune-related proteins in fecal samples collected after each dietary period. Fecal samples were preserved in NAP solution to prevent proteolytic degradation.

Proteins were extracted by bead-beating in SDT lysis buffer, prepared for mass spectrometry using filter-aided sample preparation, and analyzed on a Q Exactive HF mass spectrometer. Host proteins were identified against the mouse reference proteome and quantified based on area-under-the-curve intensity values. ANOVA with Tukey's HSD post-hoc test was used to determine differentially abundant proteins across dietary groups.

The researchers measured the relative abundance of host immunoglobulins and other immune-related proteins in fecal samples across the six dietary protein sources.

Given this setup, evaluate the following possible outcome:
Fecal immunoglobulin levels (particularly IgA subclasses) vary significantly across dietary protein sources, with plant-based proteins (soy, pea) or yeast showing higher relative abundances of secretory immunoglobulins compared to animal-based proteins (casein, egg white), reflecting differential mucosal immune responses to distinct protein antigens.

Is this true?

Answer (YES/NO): NO